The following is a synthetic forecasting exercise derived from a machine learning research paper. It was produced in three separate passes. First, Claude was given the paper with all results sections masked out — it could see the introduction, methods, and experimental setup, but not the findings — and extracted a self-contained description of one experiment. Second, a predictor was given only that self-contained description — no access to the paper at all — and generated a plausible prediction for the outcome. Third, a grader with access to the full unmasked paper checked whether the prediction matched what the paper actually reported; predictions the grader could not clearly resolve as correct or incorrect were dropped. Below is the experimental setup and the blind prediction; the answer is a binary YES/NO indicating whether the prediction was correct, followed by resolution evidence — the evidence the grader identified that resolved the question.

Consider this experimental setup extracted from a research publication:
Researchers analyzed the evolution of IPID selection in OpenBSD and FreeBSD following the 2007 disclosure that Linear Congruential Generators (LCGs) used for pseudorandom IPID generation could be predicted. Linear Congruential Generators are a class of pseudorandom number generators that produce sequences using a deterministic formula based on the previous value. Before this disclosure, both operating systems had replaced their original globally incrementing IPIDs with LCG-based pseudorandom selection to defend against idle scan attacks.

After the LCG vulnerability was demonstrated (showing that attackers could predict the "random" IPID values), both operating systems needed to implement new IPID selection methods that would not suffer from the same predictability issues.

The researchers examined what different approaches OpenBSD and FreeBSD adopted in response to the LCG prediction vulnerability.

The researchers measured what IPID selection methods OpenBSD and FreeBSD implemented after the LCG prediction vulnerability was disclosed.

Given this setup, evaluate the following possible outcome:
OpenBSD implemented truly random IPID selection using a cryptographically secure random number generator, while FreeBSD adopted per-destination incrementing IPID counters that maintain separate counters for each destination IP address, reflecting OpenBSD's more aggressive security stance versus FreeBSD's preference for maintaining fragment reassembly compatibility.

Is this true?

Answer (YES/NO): NO